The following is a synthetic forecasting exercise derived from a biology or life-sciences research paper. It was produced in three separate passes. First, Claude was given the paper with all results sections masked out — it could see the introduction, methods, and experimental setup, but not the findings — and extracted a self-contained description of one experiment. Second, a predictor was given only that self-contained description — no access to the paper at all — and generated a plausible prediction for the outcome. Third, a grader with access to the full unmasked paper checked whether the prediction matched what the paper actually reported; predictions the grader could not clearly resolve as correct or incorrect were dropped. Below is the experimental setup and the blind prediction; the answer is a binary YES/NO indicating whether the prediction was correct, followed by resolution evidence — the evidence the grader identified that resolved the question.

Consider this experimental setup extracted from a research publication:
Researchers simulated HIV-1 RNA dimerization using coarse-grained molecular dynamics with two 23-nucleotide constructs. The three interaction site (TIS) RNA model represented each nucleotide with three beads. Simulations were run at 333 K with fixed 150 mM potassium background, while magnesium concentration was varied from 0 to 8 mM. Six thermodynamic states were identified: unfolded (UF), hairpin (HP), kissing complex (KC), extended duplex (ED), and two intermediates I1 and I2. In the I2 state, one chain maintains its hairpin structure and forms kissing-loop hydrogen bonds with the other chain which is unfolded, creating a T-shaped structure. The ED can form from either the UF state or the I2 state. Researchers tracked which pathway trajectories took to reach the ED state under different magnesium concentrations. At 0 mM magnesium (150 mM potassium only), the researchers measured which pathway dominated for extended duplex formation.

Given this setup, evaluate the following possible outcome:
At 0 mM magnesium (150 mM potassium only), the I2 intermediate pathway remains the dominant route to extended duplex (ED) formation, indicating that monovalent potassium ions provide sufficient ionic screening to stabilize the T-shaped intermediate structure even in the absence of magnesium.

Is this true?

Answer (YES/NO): NO